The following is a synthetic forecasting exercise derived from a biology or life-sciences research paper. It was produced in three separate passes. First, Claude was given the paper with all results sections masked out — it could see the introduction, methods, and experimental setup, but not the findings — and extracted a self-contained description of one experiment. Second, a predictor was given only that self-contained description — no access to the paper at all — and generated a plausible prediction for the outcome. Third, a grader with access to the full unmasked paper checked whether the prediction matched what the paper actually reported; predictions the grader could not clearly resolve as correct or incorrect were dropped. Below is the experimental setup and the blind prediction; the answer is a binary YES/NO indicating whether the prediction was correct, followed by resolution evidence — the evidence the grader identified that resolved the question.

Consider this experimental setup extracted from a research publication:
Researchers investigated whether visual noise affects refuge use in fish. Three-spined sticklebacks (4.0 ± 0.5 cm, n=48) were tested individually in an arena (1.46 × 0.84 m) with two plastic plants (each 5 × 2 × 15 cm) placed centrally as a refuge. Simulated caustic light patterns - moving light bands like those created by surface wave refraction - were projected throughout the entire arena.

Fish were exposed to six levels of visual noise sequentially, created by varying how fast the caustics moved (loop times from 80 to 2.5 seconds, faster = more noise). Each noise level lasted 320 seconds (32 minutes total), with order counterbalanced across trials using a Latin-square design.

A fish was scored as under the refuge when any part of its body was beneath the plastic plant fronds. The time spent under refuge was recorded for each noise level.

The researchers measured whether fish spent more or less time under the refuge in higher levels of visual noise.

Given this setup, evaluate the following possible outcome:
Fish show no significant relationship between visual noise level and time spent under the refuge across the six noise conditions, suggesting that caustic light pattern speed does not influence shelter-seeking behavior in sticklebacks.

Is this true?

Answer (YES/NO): YES